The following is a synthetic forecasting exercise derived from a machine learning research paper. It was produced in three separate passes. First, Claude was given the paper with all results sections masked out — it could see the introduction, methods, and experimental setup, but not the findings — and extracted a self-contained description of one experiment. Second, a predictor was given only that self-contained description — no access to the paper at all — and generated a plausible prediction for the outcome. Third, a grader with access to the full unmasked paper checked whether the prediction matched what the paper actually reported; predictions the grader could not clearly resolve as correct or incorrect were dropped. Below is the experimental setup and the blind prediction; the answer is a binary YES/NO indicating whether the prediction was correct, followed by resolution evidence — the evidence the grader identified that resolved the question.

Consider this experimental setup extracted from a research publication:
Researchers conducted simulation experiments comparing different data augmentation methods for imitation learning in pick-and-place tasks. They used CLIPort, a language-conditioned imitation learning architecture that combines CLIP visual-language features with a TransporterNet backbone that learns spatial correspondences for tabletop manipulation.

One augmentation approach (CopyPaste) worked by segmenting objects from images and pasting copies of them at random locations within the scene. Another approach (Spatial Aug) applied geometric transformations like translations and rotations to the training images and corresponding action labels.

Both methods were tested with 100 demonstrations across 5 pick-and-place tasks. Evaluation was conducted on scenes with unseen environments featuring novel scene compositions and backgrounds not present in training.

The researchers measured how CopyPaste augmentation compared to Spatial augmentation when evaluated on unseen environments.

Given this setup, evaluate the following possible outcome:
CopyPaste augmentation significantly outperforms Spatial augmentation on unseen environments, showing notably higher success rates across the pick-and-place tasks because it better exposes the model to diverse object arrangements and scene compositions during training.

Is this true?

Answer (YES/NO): YES